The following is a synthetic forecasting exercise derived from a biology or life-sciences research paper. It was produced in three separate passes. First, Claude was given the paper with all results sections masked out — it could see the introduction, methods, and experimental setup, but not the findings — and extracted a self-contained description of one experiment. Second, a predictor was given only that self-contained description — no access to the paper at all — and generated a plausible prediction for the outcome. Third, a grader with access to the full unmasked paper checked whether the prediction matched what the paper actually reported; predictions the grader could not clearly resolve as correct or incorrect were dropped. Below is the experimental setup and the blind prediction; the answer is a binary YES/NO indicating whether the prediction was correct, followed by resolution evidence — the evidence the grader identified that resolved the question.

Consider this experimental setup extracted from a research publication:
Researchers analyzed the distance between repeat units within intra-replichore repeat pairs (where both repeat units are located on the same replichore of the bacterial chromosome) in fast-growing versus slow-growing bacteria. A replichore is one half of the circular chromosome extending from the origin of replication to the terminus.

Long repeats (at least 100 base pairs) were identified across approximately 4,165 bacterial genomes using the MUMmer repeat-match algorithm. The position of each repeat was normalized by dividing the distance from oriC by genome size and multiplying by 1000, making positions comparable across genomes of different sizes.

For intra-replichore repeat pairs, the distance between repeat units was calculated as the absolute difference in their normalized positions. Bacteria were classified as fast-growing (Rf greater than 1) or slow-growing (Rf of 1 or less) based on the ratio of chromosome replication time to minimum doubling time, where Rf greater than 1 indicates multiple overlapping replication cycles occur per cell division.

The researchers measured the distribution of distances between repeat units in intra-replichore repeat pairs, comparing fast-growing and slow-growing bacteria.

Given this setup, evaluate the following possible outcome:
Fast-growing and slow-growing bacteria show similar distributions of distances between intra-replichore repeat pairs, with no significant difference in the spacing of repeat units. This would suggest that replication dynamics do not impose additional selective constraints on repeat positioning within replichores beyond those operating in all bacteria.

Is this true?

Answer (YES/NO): NO